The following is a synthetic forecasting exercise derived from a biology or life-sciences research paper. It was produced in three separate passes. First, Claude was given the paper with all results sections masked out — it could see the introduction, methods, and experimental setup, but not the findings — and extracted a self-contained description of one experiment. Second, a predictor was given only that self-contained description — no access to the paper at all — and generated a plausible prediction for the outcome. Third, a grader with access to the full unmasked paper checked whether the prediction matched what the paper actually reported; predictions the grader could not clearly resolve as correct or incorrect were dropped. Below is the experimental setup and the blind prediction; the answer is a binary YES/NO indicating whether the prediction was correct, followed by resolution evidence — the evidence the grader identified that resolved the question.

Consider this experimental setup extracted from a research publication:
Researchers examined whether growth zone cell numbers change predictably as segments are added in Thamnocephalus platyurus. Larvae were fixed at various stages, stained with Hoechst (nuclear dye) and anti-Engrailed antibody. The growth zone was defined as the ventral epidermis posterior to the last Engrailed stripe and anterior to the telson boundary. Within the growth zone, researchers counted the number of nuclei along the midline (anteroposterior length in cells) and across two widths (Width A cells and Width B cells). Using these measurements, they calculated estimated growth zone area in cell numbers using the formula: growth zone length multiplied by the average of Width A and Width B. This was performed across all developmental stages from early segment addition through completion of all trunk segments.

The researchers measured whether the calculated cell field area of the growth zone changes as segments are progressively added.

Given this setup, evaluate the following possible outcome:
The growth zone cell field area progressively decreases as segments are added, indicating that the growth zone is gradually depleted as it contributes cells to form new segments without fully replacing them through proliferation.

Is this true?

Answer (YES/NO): YES